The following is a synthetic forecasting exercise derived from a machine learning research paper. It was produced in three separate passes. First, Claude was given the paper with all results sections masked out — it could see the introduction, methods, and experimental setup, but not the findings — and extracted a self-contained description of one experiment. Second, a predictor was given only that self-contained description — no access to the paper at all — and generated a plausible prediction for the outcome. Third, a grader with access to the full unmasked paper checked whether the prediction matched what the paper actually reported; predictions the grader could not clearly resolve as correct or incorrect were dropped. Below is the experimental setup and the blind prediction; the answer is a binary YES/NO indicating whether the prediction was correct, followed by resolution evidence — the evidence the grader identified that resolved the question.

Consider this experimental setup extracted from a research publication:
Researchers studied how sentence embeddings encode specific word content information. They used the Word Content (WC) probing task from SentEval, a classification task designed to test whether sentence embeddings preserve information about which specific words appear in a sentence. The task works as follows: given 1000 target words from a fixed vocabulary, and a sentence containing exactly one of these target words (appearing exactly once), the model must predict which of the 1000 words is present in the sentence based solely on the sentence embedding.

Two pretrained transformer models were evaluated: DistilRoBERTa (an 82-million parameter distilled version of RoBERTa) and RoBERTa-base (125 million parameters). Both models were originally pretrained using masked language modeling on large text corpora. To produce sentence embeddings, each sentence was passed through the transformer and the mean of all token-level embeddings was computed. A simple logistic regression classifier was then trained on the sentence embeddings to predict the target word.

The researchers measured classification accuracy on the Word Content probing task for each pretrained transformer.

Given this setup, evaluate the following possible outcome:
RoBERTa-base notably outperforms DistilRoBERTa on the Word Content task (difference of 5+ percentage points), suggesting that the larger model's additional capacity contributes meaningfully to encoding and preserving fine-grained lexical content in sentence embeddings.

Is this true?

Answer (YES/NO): NO